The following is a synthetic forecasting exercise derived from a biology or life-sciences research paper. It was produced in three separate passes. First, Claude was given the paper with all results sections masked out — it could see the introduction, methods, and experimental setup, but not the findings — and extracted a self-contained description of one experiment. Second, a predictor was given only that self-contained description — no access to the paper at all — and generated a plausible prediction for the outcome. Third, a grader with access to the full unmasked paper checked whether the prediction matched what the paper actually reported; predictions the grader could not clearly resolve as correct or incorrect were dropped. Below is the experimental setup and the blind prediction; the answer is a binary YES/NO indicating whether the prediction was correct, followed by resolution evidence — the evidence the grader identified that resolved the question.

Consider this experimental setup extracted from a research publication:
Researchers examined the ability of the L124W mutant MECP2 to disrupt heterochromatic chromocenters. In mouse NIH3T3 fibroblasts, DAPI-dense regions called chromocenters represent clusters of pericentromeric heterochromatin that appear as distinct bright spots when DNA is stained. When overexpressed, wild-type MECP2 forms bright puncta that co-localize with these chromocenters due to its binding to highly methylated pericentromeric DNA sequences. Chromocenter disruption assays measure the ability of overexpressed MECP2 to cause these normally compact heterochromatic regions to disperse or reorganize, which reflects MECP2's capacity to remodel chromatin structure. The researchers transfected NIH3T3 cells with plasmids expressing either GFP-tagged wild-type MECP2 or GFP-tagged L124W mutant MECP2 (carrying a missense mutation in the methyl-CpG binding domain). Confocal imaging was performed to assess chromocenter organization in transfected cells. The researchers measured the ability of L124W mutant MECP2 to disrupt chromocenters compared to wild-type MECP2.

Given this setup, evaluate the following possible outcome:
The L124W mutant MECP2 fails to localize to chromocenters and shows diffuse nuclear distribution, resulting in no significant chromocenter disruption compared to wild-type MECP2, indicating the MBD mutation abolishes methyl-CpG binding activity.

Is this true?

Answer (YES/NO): NO